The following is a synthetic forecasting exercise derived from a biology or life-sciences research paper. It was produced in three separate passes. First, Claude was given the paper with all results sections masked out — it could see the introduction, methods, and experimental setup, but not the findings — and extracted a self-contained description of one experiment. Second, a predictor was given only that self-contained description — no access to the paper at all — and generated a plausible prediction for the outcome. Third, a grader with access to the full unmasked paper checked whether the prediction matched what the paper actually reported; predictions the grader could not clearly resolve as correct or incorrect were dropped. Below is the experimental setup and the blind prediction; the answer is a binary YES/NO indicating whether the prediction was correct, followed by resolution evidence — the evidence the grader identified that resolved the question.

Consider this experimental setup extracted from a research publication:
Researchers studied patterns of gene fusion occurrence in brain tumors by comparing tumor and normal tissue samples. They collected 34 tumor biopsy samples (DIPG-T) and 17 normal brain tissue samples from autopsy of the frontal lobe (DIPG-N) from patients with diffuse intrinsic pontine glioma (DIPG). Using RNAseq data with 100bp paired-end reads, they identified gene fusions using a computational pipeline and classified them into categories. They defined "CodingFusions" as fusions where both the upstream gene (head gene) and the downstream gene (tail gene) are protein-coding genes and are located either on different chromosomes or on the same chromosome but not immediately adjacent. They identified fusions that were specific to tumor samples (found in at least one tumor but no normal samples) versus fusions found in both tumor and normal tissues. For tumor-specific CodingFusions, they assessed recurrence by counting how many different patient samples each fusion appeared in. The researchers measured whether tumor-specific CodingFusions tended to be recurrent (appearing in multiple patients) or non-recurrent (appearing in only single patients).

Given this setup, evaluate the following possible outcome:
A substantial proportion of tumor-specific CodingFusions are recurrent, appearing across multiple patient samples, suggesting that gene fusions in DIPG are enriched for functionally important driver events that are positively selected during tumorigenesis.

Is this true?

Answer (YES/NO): NO